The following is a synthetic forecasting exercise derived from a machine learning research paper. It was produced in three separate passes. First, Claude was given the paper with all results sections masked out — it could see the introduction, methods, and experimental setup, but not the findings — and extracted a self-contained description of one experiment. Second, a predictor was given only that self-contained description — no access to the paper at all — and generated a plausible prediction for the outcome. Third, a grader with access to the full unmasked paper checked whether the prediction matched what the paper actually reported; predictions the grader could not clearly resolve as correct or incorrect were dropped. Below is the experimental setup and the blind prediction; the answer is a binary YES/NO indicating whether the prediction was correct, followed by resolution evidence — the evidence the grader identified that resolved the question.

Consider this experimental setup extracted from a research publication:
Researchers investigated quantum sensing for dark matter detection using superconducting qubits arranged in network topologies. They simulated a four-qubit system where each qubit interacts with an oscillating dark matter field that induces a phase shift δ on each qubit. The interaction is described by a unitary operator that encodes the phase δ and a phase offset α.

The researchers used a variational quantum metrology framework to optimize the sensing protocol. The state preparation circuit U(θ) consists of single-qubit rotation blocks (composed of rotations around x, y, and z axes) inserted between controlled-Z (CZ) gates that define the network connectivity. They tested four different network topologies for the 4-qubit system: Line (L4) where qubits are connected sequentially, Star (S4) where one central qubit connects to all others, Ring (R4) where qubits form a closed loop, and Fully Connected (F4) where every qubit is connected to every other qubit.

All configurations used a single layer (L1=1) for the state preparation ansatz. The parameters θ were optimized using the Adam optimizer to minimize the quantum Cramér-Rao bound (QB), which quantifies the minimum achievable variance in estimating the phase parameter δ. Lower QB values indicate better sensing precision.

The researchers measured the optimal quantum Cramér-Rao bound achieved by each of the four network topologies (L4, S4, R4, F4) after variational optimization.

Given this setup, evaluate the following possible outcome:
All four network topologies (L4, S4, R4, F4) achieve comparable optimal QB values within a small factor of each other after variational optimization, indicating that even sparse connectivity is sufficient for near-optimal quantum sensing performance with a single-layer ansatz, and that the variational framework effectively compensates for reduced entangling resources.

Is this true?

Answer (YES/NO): NO